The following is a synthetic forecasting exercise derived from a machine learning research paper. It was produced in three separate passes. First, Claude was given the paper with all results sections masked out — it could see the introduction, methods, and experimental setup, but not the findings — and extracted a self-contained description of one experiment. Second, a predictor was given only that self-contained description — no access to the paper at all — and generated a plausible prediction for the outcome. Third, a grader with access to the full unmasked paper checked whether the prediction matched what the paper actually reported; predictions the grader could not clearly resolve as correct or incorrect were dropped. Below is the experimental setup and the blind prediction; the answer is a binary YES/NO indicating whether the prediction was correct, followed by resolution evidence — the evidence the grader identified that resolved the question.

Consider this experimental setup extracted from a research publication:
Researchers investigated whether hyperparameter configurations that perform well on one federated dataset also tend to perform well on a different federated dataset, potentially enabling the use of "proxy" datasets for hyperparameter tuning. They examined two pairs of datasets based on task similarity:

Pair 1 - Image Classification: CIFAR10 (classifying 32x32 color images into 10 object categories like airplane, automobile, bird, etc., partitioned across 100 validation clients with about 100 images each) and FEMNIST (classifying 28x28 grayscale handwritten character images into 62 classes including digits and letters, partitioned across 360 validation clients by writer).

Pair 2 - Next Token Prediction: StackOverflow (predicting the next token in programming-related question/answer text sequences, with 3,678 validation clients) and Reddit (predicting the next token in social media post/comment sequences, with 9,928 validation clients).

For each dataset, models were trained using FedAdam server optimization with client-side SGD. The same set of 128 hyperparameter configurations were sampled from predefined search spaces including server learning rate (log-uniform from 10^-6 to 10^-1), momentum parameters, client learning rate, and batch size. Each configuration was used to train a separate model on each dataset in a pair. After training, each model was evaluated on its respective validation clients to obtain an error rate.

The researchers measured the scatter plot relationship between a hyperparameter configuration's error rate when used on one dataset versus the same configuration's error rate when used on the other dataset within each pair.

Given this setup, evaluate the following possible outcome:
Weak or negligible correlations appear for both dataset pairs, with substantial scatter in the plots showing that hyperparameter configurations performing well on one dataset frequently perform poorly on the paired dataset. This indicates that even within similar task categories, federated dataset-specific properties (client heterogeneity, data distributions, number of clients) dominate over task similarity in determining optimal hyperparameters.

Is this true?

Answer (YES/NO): NO